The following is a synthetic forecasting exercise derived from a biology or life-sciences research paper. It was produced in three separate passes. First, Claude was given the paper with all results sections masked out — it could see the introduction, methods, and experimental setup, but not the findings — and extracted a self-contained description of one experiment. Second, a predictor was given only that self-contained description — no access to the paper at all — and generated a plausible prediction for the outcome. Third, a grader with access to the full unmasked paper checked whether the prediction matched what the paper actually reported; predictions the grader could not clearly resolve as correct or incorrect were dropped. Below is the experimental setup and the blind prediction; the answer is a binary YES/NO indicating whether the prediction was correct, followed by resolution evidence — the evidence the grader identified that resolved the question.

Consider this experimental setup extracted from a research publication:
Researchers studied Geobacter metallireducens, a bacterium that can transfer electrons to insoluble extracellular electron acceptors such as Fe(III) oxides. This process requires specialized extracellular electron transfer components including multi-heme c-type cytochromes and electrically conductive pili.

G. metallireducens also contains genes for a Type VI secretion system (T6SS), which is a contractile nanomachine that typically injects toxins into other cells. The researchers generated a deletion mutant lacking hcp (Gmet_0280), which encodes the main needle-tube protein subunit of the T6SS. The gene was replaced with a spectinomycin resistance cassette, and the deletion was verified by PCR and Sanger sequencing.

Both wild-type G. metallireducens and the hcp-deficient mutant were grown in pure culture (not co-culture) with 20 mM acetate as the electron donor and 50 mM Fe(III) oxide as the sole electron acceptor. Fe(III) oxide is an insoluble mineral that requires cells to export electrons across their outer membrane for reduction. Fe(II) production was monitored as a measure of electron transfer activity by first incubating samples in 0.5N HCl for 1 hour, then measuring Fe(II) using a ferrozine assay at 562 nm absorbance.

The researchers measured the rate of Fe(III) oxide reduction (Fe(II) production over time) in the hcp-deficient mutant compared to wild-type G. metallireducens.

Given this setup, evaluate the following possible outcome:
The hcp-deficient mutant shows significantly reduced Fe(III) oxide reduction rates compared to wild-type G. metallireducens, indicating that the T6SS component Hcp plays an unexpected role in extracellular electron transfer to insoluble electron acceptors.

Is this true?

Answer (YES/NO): NO